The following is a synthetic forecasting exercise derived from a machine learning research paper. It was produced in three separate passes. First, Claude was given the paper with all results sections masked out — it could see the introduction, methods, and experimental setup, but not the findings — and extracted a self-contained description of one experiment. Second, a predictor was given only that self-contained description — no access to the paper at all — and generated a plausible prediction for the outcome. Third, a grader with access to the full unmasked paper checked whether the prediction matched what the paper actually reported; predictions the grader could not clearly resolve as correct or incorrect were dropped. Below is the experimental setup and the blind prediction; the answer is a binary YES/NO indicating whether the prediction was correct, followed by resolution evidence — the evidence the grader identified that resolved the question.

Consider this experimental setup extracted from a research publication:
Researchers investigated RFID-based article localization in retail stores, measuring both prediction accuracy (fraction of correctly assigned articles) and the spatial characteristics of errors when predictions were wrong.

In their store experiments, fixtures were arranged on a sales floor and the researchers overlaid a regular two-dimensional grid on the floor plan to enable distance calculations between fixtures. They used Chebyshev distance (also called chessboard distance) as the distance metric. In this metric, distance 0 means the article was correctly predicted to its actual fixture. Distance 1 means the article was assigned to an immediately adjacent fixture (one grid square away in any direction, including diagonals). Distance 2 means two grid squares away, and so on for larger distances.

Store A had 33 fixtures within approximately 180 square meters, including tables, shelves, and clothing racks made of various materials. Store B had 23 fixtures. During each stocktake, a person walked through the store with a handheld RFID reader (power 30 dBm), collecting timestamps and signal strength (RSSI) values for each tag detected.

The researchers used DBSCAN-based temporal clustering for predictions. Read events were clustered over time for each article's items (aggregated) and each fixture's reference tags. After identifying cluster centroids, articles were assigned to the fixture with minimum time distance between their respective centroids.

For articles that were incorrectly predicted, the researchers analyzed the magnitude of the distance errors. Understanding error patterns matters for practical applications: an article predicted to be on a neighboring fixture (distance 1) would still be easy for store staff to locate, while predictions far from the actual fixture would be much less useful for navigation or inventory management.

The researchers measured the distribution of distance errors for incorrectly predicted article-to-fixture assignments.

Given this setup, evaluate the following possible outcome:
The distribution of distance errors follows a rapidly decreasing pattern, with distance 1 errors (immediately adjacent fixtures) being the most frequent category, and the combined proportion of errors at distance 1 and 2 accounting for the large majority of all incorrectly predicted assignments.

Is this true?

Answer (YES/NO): YES